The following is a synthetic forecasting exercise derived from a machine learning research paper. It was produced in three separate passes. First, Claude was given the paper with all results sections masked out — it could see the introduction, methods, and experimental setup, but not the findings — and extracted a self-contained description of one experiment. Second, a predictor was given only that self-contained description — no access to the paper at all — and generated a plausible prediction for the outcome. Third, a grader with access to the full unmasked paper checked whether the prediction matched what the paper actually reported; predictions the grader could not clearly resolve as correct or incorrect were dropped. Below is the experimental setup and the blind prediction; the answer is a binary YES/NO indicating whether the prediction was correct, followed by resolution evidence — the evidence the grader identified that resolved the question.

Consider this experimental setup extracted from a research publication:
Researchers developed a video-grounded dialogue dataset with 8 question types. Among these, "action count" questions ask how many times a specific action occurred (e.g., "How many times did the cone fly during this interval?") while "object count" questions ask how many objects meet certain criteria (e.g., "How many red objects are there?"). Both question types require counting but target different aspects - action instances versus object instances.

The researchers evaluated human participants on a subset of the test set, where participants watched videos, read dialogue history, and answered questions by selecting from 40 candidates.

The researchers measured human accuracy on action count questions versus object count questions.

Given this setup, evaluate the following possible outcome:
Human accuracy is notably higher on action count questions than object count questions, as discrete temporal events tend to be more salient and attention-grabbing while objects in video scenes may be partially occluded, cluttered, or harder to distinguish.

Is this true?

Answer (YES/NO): NO